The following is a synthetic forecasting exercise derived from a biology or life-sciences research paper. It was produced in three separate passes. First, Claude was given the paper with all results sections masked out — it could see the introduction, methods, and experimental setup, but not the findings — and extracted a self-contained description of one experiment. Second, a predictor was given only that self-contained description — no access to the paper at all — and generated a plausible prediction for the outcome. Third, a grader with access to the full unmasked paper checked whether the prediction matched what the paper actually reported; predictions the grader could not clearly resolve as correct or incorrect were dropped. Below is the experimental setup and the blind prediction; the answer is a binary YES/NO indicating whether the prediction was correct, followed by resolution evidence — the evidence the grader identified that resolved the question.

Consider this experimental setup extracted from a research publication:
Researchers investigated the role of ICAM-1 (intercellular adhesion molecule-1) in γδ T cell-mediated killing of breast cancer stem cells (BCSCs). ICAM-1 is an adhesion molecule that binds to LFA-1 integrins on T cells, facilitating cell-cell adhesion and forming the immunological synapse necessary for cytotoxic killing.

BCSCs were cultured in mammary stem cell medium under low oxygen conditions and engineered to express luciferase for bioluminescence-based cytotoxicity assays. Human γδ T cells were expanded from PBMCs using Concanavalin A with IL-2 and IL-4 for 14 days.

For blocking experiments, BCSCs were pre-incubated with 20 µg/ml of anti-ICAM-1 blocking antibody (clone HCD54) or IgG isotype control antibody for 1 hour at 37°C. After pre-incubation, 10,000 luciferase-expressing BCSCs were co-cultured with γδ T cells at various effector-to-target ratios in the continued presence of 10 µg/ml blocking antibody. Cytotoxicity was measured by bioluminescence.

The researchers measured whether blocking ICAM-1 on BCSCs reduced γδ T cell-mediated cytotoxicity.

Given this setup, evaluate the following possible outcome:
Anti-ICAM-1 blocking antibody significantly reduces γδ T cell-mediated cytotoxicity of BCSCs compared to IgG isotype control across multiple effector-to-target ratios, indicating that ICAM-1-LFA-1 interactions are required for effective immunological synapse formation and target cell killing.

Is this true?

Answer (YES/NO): NO